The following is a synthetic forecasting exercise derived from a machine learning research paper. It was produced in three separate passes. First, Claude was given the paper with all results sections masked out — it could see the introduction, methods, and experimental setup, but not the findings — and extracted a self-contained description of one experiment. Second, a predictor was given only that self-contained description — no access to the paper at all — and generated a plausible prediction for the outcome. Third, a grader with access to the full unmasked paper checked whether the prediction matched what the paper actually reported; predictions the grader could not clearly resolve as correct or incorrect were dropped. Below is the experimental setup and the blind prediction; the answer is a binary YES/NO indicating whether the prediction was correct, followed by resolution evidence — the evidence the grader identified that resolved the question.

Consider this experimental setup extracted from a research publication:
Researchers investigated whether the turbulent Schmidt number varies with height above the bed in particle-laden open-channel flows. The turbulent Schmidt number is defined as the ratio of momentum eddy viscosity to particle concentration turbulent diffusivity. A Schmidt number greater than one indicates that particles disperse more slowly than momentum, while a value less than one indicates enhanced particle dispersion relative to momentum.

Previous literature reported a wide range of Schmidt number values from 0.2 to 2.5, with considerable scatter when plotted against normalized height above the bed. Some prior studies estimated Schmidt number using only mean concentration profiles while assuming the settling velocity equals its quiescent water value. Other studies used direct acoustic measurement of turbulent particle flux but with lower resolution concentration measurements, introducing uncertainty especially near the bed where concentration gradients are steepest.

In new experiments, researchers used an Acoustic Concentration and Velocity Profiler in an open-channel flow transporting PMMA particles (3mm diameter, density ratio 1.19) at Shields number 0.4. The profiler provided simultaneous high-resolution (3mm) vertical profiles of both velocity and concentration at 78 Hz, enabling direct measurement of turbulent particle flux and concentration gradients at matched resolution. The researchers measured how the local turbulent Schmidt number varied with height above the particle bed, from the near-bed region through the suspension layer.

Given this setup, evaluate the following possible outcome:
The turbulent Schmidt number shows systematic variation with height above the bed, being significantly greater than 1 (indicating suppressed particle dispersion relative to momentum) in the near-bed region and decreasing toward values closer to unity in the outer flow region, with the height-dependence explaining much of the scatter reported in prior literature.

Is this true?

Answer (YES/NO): NO